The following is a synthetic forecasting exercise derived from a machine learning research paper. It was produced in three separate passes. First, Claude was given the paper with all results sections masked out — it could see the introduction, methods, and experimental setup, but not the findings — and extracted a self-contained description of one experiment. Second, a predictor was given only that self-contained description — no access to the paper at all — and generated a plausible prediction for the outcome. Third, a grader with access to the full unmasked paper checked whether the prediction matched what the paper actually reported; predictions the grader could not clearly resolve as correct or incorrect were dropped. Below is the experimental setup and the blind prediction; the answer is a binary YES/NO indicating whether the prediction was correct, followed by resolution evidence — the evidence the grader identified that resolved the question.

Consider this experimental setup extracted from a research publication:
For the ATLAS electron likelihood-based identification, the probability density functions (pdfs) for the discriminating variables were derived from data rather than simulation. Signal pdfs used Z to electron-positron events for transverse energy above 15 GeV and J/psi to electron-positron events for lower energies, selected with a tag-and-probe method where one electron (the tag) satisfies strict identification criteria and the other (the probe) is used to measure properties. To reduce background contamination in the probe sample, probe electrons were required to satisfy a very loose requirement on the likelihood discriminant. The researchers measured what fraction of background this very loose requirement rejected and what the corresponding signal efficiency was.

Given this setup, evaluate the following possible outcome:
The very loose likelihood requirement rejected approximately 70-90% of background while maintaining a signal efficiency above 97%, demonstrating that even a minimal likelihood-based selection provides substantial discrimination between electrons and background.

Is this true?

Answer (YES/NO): NO